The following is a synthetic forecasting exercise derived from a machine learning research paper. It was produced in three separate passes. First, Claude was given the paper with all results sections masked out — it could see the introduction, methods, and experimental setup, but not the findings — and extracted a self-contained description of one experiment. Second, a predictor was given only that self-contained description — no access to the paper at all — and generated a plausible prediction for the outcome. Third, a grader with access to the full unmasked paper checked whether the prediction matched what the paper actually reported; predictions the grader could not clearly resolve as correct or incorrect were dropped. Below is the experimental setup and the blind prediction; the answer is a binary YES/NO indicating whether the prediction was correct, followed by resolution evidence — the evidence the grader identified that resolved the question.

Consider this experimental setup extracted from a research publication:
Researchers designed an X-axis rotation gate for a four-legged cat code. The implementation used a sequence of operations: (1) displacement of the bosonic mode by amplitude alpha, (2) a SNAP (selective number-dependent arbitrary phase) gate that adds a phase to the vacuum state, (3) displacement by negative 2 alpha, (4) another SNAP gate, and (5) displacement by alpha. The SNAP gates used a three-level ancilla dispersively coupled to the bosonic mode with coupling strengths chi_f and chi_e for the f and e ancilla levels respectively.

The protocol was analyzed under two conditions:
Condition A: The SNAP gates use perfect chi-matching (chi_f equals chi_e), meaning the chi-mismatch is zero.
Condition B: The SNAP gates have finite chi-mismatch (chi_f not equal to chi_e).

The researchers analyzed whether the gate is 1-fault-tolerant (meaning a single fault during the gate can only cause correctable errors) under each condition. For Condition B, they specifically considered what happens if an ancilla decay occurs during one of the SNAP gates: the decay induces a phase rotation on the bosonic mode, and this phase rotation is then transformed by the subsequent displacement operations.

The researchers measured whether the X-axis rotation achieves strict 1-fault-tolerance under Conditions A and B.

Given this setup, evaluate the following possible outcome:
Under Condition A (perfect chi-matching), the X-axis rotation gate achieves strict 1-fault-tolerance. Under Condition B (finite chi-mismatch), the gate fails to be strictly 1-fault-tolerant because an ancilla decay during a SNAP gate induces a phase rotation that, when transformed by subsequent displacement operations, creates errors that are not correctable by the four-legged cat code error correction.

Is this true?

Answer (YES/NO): YES